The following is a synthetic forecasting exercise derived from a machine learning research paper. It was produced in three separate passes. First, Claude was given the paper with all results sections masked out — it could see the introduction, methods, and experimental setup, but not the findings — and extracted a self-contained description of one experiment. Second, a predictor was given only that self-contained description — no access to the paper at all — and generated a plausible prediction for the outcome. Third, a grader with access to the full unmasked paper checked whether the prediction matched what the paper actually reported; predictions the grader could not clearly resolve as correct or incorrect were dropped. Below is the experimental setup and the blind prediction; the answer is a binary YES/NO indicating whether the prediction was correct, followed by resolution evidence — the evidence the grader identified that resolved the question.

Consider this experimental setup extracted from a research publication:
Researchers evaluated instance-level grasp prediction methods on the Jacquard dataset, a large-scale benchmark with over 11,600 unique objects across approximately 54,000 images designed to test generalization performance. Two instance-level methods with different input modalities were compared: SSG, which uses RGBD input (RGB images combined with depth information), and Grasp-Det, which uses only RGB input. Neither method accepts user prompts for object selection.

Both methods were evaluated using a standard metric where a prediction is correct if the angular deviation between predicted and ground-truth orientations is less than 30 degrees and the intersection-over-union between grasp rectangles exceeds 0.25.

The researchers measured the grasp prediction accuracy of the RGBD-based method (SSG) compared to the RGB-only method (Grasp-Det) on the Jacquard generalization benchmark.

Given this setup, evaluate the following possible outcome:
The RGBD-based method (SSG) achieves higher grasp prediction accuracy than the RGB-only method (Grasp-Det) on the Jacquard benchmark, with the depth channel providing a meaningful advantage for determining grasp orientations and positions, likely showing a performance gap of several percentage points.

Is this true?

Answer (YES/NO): NO